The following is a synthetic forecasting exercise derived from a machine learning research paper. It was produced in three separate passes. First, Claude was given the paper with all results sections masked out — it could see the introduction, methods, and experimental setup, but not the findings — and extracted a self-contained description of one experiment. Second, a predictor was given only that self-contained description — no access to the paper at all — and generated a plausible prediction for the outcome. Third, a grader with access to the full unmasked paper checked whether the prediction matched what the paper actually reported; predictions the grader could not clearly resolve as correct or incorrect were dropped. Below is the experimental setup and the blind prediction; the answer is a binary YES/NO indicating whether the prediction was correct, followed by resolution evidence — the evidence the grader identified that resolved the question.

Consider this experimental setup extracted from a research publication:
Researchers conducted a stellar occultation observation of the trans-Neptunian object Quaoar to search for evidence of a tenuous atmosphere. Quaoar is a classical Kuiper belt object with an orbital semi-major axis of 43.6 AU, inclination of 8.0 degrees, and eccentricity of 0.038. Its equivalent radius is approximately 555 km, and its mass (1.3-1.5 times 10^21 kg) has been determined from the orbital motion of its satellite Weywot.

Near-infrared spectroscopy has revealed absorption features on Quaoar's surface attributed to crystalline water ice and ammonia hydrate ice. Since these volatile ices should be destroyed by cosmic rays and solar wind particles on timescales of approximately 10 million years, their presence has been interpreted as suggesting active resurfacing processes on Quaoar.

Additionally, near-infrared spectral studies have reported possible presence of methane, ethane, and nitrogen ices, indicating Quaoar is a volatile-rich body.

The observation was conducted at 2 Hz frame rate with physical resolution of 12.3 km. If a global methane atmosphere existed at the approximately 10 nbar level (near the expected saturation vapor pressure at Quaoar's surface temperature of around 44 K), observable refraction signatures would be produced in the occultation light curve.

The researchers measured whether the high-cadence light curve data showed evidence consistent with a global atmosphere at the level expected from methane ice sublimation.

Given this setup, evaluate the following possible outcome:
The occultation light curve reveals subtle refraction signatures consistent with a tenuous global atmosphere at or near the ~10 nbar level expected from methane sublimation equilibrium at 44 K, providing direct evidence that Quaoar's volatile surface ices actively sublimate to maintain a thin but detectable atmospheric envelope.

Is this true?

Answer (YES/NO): NO